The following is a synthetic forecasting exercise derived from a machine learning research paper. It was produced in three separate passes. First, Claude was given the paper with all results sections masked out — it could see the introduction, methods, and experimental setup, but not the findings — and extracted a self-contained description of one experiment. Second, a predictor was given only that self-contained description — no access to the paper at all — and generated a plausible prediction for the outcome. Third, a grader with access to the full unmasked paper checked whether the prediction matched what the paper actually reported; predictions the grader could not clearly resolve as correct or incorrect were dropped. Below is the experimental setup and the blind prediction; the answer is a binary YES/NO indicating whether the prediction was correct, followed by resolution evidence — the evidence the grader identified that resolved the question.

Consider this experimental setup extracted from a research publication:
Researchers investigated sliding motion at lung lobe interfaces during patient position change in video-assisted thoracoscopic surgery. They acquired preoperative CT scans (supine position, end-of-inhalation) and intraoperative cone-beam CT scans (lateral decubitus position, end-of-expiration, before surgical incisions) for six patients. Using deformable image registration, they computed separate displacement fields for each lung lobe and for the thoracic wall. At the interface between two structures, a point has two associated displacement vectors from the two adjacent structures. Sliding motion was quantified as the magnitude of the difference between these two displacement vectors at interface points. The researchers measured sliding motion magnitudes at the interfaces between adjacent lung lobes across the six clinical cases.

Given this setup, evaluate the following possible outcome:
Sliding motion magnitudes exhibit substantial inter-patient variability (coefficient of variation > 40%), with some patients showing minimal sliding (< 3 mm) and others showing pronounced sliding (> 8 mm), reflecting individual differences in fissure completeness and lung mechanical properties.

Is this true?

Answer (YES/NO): NO